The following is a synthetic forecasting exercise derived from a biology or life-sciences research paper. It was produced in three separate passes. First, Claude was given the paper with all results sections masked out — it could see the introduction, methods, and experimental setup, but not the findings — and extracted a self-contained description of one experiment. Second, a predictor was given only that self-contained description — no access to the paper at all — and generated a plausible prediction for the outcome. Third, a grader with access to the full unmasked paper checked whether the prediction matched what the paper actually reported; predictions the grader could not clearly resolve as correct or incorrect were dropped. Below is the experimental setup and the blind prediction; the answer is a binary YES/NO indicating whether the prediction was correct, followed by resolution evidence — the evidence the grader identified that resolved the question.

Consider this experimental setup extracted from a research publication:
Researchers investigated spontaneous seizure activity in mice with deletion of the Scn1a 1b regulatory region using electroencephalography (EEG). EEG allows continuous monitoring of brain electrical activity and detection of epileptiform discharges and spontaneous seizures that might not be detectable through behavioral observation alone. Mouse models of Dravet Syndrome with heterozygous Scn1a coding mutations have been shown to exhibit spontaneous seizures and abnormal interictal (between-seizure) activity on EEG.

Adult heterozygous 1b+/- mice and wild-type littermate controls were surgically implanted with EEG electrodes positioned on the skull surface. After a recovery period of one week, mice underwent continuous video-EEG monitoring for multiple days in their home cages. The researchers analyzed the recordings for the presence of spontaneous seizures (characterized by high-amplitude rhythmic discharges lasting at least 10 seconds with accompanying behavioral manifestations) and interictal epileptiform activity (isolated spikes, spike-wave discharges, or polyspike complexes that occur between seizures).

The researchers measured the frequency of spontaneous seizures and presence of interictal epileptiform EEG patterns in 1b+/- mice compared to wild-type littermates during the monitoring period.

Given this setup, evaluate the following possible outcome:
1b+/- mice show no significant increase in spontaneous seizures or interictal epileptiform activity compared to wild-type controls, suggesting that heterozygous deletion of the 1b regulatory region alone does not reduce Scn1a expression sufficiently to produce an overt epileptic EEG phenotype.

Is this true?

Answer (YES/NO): NO